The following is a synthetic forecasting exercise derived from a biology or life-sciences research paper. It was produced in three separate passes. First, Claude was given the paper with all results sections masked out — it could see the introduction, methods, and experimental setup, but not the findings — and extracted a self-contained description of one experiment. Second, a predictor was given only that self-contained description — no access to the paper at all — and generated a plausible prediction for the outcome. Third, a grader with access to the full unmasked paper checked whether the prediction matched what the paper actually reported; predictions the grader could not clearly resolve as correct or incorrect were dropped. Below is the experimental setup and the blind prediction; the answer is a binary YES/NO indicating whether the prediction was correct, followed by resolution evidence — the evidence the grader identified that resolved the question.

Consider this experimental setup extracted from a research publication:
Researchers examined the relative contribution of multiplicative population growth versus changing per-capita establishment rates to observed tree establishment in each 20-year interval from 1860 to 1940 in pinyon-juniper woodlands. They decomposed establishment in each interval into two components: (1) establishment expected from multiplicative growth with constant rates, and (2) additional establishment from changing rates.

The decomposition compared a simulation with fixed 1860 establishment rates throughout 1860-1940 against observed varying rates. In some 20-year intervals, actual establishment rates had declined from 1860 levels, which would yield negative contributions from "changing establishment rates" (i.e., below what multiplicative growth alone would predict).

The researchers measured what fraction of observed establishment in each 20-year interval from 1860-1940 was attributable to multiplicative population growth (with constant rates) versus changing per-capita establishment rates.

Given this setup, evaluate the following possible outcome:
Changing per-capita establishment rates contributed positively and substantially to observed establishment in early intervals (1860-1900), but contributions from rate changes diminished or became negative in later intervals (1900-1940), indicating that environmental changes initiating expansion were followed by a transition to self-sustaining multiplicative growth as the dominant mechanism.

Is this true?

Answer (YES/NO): NO